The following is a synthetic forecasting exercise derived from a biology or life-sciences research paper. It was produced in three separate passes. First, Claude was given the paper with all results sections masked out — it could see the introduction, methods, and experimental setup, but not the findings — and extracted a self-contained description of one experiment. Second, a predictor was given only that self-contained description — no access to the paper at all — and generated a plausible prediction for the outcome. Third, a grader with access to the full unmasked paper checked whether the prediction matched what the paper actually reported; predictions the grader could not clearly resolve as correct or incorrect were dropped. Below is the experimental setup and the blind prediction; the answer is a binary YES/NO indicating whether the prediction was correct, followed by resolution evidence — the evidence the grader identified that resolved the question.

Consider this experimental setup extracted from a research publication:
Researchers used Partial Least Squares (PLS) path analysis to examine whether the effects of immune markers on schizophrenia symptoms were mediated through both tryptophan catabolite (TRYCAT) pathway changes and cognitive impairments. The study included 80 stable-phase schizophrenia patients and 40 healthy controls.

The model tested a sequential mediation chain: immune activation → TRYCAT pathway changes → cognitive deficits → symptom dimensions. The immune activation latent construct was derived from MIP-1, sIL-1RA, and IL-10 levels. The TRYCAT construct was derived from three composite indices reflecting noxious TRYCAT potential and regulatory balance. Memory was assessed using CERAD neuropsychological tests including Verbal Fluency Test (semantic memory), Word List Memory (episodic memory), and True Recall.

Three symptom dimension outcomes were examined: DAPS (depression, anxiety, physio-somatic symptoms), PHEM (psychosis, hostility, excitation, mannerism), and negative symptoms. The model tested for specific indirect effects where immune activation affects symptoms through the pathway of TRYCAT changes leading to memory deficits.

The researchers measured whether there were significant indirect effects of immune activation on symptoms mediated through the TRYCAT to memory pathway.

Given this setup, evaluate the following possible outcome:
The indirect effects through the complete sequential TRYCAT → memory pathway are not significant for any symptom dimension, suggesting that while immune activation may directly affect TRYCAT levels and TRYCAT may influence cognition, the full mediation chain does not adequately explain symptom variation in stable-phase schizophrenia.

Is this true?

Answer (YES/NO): NO